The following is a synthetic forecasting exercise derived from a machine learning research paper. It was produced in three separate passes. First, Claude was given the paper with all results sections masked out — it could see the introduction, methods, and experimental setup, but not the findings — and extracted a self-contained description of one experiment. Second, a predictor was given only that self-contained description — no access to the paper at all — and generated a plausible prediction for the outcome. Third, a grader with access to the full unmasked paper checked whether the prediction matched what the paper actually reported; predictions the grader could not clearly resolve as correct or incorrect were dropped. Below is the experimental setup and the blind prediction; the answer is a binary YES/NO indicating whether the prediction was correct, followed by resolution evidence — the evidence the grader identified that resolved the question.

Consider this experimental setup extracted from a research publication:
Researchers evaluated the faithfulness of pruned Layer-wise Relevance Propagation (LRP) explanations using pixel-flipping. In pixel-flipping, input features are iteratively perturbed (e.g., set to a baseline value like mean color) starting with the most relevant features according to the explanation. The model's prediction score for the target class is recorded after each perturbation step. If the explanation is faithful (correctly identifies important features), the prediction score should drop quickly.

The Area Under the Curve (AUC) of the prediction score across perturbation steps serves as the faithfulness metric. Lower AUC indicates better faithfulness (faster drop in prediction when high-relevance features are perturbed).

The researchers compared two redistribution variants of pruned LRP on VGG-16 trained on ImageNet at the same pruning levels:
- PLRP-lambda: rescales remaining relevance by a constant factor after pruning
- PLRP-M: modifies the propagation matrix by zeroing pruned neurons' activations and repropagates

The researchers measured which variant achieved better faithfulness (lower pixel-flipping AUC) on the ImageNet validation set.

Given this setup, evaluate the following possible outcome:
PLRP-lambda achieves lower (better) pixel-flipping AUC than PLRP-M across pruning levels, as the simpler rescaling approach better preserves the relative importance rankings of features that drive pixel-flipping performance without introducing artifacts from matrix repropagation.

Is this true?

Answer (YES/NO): NO